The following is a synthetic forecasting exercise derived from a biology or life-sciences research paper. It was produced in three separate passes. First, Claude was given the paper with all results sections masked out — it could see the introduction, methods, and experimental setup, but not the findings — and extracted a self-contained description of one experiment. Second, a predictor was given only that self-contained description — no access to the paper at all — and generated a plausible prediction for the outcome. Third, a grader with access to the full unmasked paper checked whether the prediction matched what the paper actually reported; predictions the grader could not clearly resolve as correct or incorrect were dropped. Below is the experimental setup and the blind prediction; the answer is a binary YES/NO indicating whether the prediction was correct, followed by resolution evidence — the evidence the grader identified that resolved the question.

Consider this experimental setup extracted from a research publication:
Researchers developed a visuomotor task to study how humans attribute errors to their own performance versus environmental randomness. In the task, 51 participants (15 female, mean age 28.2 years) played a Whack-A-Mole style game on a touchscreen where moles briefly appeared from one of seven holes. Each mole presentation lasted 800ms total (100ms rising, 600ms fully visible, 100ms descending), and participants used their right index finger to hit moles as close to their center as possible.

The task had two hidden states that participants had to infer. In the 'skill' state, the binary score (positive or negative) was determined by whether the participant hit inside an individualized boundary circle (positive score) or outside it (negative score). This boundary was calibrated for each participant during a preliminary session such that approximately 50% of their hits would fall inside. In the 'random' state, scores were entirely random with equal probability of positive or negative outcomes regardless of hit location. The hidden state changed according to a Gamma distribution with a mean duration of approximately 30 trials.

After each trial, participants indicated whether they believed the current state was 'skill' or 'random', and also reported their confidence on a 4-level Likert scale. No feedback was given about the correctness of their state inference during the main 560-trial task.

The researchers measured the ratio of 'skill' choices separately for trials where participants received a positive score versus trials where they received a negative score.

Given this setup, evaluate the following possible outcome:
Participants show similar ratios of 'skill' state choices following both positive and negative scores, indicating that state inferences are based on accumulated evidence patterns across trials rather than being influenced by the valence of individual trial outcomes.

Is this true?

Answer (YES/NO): NO